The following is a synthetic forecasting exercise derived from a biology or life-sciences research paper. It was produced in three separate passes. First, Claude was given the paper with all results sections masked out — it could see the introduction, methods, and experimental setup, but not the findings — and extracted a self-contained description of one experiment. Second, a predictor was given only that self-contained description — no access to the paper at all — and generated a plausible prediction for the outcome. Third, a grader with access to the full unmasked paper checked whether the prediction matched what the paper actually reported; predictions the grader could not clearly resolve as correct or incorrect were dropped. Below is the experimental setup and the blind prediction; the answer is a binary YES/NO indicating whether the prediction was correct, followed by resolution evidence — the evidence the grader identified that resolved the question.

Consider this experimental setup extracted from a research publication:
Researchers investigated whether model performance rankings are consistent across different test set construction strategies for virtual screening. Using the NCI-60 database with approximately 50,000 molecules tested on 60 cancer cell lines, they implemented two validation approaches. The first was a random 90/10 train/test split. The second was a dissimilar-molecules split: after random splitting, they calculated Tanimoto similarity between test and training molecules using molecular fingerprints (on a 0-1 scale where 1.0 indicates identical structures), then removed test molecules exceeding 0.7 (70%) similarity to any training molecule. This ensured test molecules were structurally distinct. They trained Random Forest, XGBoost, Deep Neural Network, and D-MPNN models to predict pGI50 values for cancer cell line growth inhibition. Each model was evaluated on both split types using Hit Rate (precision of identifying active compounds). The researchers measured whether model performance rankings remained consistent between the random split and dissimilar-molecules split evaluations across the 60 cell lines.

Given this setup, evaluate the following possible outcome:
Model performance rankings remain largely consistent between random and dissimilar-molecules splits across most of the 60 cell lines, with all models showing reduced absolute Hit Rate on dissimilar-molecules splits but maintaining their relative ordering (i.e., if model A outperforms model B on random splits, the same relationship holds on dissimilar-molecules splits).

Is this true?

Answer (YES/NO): YES